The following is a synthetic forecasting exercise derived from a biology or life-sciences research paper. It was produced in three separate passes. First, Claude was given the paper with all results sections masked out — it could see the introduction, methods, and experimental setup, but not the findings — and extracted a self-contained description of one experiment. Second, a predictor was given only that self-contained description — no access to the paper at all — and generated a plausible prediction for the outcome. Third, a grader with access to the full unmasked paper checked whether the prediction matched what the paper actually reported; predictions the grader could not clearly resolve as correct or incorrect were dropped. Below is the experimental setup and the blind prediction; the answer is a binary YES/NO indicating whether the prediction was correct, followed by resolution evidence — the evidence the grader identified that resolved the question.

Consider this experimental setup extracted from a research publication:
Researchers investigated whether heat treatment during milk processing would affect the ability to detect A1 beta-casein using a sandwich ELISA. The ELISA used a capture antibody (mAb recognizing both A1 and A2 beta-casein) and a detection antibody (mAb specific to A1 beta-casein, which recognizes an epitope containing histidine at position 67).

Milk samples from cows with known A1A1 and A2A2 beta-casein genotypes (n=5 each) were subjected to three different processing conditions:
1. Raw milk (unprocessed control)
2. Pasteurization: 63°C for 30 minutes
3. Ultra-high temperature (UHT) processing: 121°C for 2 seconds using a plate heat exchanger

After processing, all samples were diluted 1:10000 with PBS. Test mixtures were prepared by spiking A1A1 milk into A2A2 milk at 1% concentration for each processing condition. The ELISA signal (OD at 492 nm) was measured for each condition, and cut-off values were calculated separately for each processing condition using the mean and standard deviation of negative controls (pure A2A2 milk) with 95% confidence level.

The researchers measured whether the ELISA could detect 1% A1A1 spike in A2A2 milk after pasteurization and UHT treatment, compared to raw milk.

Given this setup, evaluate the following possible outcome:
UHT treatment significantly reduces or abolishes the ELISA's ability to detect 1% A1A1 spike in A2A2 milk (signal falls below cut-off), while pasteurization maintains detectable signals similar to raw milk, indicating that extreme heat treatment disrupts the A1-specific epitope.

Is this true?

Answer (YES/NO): NO